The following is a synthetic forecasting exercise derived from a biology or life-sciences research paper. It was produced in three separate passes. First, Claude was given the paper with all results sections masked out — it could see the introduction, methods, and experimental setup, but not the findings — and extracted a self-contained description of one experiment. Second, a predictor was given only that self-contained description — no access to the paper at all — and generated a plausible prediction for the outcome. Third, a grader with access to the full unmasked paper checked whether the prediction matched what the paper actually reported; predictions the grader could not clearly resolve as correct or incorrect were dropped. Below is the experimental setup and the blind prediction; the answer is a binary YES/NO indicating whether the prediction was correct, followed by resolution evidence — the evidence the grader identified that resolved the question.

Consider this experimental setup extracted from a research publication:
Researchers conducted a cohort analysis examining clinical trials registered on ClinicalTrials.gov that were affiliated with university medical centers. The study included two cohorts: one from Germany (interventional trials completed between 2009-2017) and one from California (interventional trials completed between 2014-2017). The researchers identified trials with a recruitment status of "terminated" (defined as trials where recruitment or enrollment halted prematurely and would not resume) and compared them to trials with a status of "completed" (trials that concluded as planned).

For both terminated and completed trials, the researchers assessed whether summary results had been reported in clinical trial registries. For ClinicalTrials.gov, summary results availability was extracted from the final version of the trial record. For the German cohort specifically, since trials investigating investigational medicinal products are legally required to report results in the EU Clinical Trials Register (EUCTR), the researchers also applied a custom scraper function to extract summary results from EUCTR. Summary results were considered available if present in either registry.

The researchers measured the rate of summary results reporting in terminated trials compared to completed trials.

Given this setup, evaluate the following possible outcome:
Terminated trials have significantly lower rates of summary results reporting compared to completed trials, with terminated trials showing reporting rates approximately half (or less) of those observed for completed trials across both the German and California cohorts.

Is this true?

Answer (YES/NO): NO